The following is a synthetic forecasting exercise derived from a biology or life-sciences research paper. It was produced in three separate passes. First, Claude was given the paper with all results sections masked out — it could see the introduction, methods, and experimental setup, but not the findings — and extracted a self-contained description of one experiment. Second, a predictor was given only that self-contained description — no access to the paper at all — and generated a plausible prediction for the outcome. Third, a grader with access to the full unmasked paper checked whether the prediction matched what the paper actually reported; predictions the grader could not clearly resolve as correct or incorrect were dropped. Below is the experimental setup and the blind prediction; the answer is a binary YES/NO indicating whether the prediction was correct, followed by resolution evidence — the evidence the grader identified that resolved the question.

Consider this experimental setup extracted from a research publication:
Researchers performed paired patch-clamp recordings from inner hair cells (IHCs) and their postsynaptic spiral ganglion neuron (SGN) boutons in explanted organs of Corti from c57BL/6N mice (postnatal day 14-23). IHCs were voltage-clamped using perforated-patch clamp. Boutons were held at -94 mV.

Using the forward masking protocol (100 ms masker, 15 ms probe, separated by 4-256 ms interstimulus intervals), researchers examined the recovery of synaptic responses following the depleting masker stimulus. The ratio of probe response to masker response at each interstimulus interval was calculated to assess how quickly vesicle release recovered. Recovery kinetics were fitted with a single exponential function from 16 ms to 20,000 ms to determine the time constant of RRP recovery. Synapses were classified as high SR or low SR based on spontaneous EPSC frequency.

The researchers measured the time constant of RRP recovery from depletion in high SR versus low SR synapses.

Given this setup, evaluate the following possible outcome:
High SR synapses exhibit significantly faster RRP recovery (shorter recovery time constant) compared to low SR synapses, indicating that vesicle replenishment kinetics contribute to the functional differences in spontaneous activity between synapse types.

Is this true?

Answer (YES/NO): NO